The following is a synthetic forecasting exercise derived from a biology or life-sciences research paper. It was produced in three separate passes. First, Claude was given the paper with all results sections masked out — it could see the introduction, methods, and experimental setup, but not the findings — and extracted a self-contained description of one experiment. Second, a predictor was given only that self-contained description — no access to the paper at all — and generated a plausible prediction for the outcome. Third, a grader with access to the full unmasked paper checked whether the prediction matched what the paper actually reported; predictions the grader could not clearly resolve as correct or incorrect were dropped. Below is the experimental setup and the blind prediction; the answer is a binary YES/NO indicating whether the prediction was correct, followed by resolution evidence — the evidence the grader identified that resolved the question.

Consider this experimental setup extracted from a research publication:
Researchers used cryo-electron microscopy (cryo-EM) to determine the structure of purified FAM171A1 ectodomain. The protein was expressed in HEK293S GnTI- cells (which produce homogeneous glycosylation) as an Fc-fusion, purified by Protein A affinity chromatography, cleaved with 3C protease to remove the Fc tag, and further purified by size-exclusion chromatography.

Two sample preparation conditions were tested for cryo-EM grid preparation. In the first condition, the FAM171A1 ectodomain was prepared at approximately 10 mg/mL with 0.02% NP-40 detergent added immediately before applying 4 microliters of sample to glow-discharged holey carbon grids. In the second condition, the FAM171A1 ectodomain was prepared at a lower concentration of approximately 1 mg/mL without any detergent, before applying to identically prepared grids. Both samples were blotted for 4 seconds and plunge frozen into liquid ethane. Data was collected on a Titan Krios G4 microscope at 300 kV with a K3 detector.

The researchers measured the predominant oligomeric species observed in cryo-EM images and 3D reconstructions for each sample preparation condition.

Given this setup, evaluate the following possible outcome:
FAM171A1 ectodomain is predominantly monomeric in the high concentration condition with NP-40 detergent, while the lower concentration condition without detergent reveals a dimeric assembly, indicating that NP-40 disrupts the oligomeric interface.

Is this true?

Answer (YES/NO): NO